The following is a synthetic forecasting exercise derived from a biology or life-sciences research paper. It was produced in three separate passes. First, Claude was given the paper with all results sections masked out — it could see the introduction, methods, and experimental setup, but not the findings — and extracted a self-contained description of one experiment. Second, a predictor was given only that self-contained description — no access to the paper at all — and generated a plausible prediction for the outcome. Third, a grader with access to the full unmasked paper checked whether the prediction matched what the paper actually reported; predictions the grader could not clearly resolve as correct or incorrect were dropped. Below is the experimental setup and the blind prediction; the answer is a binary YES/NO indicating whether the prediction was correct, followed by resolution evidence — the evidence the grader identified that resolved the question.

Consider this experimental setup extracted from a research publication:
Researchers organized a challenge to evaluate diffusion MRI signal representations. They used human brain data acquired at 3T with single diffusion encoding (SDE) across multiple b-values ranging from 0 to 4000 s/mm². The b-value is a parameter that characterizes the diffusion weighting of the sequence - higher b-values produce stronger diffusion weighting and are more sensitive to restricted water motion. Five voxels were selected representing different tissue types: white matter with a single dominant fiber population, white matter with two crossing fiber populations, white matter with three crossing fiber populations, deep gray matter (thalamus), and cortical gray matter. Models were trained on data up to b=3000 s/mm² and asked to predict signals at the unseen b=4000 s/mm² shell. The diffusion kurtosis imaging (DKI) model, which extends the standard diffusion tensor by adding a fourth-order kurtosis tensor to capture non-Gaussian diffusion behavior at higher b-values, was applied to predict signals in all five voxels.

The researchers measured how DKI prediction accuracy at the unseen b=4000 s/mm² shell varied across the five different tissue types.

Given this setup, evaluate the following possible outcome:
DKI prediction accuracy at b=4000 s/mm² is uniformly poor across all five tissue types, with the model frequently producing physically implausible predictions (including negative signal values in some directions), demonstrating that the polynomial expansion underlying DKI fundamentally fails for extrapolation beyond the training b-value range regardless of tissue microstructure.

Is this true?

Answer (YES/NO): NO